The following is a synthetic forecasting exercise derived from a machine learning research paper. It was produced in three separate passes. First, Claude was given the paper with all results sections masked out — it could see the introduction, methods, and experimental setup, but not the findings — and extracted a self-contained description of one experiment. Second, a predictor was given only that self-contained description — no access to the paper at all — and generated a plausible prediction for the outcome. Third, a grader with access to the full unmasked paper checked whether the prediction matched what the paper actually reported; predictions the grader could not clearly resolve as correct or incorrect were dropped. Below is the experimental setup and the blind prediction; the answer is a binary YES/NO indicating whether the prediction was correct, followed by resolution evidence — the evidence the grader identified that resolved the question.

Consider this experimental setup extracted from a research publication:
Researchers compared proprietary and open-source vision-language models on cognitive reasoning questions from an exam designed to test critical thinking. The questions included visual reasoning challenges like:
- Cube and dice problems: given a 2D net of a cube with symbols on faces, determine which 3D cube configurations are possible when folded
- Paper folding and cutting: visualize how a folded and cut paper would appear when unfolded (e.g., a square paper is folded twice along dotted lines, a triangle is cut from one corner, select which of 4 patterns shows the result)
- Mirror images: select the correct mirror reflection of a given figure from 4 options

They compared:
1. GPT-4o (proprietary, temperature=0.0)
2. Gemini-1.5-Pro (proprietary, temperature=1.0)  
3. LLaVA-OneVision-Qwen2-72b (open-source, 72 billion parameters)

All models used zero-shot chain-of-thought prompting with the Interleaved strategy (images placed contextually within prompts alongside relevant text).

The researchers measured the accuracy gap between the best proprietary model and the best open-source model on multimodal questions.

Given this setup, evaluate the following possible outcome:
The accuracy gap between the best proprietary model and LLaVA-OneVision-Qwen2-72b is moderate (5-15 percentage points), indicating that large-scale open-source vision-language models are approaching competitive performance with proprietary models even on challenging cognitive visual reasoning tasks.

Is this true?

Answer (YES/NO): NO